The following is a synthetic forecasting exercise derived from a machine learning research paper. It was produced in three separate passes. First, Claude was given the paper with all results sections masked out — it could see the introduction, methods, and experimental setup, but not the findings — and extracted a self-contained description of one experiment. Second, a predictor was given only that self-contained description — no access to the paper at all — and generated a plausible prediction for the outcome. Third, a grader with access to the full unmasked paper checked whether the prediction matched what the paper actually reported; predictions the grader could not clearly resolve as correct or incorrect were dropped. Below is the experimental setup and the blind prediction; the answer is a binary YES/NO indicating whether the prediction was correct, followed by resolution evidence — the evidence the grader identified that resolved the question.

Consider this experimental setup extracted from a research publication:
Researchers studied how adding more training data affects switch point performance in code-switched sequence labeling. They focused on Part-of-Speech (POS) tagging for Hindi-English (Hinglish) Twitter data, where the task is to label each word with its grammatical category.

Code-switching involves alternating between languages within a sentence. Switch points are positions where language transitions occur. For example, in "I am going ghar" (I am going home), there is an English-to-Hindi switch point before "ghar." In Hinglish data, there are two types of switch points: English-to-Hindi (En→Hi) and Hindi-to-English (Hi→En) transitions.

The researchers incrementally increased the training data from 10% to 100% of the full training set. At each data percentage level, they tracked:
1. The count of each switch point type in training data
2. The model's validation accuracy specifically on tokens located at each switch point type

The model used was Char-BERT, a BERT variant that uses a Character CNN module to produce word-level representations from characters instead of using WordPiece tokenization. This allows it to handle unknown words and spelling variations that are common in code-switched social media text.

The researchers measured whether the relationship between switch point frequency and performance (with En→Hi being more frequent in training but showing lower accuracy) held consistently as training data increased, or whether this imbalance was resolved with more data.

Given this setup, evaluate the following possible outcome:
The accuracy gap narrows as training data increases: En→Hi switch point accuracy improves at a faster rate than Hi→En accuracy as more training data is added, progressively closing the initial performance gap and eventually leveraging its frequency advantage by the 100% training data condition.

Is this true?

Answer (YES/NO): NO